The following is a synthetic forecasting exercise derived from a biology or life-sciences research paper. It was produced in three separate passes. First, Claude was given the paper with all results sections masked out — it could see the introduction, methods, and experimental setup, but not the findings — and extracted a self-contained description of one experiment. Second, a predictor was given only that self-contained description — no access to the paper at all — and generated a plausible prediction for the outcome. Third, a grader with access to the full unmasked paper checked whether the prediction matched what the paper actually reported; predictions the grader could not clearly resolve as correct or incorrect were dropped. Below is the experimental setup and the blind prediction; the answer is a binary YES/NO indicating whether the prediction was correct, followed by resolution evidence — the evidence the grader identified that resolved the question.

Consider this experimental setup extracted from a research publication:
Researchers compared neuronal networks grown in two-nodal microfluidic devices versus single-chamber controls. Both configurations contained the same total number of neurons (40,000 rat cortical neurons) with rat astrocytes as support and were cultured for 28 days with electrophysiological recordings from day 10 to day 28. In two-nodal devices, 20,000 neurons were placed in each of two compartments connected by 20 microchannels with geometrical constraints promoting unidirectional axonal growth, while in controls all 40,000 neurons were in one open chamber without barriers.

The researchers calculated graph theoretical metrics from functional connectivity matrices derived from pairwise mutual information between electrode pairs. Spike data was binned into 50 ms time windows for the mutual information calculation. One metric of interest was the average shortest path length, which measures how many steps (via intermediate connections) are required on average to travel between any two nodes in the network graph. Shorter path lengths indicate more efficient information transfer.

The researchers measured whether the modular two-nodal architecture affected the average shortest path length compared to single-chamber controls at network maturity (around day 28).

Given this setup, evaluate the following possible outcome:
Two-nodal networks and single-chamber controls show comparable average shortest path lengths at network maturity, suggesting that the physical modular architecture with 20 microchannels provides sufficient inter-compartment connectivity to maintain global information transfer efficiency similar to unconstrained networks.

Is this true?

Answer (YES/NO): YES